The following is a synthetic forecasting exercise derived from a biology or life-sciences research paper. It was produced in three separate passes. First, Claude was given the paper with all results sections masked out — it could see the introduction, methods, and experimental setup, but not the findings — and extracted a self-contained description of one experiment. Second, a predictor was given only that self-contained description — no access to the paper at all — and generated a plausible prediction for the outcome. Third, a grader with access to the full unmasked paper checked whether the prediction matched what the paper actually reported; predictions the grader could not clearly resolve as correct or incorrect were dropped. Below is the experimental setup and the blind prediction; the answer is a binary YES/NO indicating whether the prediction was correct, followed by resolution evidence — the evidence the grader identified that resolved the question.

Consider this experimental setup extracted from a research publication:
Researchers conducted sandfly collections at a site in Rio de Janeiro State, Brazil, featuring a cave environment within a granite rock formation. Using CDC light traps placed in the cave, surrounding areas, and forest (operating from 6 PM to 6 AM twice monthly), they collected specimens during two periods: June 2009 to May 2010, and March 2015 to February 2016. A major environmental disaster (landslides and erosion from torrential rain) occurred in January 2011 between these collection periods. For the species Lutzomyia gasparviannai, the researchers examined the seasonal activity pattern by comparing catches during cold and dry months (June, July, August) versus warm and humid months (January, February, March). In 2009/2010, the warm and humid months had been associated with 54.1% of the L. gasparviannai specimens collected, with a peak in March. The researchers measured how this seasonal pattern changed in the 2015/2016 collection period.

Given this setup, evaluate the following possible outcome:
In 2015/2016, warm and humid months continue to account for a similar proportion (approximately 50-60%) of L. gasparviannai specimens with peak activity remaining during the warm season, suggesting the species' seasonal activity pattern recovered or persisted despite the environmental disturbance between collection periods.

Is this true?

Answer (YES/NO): NO